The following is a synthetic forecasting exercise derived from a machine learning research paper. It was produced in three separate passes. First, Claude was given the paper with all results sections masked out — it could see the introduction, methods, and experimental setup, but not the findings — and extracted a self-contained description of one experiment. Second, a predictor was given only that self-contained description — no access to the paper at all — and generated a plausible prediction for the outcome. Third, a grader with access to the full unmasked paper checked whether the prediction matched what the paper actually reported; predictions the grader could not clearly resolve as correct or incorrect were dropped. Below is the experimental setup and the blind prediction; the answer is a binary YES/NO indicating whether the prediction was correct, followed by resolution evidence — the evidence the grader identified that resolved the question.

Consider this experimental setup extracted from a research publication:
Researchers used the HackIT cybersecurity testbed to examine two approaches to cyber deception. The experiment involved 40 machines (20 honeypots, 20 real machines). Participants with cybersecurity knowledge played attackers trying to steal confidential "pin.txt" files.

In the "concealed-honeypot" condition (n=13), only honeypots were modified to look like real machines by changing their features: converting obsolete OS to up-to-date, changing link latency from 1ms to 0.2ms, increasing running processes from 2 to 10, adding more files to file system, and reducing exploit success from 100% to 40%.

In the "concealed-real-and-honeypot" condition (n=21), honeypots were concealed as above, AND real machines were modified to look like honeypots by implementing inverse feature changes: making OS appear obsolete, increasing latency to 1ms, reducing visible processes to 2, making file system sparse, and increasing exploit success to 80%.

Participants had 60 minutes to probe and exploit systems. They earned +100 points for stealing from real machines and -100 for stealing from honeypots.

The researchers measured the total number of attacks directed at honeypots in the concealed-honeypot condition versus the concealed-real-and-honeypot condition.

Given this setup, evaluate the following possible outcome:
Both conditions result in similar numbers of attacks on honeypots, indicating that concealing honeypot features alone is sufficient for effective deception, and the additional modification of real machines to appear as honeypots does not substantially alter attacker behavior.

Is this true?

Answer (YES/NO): YES